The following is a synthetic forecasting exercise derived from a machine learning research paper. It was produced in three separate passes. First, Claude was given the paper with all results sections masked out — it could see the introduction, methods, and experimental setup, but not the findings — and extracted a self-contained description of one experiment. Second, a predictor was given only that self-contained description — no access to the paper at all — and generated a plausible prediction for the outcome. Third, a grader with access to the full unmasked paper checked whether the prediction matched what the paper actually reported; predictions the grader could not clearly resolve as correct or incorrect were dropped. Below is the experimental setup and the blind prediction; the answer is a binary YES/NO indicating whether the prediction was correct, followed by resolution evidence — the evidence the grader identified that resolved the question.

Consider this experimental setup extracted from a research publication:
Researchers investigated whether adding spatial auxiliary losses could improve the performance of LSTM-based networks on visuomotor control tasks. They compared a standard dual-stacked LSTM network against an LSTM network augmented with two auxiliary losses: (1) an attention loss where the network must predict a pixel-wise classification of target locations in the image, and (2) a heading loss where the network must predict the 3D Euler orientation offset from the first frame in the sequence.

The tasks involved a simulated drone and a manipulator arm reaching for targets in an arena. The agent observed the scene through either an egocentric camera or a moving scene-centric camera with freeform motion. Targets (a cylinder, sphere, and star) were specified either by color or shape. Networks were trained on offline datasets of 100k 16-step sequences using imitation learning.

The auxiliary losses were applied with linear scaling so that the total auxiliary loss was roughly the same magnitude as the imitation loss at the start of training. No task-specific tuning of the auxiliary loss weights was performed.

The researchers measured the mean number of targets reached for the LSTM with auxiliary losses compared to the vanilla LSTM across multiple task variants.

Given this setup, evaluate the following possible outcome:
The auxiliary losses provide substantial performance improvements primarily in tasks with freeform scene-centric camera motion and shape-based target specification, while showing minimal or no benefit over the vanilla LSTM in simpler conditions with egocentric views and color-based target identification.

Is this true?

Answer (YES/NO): NO